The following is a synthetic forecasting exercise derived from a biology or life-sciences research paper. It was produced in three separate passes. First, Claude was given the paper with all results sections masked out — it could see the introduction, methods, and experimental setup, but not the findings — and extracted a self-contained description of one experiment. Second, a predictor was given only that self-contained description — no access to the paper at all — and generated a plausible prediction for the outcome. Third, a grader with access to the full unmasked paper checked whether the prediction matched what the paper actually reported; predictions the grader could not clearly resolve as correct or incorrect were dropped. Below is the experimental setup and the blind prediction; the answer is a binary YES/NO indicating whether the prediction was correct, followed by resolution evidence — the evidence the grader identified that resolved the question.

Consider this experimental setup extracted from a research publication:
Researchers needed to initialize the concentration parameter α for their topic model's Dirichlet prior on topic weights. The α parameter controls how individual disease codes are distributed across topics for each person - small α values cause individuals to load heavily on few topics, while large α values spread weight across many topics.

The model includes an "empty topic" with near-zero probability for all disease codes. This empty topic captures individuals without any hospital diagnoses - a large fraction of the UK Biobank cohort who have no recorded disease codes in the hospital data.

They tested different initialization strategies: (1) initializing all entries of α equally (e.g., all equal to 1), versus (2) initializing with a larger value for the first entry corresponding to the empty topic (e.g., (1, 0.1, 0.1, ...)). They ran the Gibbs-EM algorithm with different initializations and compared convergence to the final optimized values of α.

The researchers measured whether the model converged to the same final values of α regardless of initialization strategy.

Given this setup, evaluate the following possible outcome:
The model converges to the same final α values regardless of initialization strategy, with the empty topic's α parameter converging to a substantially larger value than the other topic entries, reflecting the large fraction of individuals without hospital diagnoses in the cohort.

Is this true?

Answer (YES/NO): YES